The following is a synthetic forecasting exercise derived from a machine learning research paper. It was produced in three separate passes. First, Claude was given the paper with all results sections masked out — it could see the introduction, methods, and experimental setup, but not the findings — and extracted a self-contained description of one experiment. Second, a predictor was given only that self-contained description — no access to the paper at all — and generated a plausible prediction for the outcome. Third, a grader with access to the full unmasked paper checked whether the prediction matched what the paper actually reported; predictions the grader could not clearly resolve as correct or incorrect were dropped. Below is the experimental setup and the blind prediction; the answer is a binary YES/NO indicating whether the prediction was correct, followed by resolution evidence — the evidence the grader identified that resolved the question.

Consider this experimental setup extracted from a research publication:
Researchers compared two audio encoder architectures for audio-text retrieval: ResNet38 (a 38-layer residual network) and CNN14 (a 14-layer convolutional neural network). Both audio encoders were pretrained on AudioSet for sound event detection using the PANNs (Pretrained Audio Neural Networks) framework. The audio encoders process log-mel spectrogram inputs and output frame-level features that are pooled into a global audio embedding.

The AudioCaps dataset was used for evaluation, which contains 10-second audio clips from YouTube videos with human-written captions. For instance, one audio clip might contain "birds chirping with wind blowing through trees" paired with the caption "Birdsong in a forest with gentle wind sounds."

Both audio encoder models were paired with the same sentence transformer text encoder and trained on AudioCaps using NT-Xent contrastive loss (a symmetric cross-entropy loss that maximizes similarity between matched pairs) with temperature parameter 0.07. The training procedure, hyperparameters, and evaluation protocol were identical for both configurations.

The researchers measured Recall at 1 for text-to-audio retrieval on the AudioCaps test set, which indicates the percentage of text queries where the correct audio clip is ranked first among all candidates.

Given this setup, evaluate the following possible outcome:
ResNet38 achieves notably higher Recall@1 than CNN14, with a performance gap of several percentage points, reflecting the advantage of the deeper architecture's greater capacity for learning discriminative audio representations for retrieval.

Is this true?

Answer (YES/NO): NO